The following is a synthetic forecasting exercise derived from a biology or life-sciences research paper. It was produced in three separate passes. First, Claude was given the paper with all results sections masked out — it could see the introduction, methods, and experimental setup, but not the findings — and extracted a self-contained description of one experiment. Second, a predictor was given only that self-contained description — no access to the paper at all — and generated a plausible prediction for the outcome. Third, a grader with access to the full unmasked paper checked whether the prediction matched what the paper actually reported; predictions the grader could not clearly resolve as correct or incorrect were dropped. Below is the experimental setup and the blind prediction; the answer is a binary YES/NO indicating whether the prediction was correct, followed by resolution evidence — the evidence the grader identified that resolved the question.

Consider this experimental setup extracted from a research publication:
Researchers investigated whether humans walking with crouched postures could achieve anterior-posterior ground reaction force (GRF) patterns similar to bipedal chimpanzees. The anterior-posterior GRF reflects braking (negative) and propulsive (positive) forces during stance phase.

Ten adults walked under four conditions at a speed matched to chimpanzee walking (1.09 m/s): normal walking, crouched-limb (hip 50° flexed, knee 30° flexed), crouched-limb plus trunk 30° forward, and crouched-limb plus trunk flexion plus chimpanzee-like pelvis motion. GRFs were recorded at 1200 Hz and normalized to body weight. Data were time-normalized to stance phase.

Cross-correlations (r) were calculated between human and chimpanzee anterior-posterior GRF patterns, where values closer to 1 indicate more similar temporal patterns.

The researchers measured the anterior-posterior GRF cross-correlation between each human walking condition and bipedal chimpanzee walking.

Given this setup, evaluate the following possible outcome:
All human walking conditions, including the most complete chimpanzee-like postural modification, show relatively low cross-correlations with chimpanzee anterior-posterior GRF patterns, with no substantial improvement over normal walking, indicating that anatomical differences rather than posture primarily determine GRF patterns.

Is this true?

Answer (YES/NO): NO